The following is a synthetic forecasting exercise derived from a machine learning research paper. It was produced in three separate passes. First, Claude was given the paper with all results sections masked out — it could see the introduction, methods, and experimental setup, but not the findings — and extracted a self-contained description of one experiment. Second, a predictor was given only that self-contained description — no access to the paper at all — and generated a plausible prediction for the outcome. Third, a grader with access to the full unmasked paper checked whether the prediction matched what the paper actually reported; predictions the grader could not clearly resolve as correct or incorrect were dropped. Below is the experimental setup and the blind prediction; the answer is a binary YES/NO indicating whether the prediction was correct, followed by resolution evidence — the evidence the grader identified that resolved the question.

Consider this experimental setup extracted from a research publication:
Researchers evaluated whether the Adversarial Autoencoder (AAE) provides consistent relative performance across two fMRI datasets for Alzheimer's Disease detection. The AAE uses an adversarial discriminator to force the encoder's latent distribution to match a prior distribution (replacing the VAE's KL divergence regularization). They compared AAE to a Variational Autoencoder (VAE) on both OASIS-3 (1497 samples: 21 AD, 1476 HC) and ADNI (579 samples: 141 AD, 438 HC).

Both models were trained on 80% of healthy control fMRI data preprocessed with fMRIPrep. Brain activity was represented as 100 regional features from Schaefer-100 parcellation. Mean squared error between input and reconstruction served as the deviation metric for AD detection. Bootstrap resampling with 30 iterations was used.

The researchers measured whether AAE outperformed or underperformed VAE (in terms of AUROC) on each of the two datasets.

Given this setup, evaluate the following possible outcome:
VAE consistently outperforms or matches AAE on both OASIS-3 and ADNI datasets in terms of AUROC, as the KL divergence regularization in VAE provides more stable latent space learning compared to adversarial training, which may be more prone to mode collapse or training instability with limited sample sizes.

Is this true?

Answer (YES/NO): NO